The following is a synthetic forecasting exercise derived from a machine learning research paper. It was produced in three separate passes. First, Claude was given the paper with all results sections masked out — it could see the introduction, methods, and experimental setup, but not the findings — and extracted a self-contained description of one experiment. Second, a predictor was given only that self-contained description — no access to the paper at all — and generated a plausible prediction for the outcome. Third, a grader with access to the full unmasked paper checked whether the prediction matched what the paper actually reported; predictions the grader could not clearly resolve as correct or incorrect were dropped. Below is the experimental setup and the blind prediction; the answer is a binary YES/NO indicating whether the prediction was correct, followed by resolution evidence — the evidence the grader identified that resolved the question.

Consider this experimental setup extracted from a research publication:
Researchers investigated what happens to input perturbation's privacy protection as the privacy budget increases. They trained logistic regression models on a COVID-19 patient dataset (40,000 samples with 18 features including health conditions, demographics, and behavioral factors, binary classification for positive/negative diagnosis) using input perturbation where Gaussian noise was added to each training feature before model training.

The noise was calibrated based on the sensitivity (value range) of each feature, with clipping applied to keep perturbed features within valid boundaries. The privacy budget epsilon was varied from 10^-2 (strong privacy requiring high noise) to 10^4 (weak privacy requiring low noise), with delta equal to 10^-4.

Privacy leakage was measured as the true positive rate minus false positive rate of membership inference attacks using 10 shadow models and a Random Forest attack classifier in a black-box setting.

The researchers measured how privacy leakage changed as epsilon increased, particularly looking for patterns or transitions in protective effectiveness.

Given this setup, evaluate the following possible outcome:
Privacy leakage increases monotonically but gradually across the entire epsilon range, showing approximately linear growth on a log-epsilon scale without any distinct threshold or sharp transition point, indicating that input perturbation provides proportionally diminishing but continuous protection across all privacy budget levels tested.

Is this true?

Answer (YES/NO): NO